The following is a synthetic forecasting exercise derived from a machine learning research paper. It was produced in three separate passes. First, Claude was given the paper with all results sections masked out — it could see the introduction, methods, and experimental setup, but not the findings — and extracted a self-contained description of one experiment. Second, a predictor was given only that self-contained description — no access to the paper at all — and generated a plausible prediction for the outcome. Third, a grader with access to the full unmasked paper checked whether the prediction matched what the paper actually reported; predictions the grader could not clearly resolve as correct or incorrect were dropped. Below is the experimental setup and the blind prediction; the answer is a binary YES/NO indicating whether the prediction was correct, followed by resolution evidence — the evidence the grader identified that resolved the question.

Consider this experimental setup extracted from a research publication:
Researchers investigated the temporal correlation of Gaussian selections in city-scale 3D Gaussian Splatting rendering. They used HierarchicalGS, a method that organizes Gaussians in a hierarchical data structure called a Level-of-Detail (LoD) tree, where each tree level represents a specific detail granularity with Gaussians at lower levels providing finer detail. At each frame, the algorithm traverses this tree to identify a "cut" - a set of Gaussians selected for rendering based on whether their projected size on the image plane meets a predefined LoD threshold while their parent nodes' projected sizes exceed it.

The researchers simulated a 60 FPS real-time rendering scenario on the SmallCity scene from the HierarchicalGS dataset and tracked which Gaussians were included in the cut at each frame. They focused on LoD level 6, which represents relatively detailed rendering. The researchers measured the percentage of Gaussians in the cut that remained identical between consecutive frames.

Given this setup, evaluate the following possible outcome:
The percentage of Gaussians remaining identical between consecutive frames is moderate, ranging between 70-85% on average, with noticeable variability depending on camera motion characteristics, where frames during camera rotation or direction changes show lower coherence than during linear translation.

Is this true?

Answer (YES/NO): NO